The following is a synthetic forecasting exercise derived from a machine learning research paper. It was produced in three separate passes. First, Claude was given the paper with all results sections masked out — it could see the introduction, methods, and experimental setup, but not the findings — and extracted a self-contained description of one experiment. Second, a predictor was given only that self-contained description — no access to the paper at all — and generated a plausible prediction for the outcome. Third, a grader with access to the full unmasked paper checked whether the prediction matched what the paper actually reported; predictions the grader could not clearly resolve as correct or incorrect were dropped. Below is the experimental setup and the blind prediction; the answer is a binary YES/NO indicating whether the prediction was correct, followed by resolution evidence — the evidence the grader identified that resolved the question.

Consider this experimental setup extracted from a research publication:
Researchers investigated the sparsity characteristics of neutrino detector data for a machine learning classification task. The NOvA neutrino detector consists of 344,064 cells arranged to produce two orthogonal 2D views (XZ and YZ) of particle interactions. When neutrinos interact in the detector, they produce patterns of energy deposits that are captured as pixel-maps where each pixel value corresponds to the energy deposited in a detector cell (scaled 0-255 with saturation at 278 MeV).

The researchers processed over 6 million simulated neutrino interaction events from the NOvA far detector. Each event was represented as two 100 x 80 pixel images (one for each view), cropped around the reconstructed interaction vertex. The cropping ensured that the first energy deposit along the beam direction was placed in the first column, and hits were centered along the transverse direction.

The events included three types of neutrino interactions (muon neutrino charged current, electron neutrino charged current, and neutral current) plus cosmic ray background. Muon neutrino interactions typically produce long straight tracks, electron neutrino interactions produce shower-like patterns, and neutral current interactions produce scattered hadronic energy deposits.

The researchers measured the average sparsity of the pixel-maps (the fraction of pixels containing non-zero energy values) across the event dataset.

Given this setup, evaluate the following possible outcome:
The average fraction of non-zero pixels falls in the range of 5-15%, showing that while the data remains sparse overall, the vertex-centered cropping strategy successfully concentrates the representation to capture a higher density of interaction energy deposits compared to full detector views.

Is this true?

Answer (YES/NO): NO